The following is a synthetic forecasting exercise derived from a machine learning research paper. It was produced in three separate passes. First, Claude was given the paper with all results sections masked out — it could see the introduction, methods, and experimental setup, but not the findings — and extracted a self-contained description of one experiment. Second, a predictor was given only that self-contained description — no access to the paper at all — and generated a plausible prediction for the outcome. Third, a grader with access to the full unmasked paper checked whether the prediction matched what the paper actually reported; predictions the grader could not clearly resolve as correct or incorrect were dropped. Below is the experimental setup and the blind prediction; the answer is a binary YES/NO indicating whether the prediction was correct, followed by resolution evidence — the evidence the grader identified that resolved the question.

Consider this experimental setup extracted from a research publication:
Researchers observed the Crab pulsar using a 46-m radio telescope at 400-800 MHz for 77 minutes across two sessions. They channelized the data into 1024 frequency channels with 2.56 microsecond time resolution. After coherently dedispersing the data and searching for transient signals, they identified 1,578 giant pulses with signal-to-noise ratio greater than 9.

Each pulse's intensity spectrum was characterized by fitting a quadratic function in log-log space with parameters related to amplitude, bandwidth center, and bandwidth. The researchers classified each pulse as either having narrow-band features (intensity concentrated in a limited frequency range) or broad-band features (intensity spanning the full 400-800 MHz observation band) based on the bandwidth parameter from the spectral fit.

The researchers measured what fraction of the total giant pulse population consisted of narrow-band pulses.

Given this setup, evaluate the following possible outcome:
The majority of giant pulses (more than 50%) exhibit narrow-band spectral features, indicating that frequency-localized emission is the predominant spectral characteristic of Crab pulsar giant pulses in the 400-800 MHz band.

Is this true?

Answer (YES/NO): NO